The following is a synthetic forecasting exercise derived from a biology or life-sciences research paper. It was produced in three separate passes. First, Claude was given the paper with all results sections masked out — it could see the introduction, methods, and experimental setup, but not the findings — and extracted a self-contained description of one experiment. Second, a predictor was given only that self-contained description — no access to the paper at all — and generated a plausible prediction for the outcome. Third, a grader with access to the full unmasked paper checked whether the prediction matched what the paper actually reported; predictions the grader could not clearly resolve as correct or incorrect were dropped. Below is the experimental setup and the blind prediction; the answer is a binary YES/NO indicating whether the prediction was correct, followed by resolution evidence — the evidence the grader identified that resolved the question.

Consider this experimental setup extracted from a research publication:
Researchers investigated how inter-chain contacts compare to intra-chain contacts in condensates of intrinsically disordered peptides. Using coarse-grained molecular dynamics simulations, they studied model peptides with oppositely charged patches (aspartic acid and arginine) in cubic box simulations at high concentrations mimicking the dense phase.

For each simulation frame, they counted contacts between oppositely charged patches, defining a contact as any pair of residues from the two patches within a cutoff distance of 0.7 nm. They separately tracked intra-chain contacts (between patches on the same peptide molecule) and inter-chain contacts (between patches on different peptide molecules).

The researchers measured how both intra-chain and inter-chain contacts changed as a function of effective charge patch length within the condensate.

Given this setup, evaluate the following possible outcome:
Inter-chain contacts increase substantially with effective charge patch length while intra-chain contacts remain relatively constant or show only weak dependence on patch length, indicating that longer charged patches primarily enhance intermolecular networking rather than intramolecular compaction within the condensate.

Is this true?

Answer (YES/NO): NO